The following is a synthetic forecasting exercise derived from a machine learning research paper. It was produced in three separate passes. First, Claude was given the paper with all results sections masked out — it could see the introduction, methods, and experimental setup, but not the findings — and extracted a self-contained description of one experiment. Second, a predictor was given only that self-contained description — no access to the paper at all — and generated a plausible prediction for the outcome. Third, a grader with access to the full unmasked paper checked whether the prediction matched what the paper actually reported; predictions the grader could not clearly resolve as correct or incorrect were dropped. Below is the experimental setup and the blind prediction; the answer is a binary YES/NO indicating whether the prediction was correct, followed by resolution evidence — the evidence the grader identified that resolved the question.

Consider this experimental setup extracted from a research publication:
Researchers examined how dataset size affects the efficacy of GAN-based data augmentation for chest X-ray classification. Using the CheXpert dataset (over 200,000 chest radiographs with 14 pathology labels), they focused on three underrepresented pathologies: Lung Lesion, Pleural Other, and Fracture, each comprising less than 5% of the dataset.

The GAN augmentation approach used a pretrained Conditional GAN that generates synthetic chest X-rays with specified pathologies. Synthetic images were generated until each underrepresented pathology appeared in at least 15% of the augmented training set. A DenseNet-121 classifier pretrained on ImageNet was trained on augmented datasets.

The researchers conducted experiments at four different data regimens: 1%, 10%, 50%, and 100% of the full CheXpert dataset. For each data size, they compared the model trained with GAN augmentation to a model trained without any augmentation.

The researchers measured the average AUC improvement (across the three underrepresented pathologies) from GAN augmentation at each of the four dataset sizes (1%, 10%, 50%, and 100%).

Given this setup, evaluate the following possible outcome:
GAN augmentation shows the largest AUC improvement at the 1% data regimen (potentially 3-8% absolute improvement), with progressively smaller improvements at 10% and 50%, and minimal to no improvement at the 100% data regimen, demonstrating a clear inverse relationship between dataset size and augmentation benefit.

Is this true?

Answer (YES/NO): YES